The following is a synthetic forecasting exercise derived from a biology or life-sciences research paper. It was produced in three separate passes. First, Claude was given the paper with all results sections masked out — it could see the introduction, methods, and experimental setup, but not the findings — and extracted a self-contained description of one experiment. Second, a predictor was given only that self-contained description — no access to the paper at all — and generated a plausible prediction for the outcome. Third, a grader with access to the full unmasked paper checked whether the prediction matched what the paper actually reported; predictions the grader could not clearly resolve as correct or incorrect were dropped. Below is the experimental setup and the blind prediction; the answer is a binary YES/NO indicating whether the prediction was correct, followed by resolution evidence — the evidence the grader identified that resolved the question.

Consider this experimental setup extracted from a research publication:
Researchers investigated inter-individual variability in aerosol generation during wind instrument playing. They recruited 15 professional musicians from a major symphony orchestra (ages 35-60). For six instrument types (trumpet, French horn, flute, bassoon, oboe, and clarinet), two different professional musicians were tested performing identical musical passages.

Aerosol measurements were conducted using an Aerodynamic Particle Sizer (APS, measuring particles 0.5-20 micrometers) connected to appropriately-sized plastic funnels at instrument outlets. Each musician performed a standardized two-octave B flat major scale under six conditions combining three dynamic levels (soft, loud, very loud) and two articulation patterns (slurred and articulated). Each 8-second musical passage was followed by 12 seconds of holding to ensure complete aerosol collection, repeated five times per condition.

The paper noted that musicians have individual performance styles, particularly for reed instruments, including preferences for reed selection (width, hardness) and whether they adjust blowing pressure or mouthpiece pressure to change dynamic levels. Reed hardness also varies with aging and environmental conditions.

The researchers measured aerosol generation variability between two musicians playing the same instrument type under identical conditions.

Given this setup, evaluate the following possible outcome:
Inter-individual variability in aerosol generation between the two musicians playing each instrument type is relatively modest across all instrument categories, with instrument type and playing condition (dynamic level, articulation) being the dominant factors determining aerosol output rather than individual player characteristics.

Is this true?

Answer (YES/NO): NO